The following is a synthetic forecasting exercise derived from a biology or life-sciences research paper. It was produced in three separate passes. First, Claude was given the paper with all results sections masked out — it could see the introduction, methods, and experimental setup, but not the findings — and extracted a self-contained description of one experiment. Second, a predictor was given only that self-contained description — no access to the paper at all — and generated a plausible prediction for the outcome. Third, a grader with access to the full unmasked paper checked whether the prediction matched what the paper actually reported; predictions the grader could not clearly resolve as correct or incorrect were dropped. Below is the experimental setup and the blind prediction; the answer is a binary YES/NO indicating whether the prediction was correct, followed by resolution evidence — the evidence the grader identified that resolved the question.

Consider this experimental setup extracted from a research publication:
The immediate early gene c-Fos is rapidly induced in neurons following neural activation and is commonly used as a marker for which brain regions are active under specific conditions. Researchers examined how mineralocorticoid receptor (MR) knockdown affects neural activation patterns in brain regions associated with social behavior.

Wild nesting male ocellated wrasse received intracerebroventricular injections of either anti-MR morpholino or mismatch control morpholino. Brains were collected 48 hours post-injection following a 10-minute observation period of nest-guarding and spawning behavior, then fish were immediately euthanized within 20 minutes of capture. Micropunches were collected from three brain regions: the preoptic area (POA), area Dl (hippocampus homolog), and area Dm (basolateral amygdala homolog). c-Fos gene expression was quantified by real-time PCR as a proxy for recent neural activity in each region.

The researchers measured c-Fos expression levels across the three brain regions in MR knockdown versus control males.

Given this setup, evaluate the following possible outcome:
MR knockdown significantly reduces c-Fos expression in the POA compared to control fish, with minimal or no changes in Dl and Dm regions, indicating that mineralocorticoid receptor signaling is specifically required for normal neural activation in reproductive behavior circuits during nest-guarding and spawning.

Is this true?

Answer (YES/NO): NO